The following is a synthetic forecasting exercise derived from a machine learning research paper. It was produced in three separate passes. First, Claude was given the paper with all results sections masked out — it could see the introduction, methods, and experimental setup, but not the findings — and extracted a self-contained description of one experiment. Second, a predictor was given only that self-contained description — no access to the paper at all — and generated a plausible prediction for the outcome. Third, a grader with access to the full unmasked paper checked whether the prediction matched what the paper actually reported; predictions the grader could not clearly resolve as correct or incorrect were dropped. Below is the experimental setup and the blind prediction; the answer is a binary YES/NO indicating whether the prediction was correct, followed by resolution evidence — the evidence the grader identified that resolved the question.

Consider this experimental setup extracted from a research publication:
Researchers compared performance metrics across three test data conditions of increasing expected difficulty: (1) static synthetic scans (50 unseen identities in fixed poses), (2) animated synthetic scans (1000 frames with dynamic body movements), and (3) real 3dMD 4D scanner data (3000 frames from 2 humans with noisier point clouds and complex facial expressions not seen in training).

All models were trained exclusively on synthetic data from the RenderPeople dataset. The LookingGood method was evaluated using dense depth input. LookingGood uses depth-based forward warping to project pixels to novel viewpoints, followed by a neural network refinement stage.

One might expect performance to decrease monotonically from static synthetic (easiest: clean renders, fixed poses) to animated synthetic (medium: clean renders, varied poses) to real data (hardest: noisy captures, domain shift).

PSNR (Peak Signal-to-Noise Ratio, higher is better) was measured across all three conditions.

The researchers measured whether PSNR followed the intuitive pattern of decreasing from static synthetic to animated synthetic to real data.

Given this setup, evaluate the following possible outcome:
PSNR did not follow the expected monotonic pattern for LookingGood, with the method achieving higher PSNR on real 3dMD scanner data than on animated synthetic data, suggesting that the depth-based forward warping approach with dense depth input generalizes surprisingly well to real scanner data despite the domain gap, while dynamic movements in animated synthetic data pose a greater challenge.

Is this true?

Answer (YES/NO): YES